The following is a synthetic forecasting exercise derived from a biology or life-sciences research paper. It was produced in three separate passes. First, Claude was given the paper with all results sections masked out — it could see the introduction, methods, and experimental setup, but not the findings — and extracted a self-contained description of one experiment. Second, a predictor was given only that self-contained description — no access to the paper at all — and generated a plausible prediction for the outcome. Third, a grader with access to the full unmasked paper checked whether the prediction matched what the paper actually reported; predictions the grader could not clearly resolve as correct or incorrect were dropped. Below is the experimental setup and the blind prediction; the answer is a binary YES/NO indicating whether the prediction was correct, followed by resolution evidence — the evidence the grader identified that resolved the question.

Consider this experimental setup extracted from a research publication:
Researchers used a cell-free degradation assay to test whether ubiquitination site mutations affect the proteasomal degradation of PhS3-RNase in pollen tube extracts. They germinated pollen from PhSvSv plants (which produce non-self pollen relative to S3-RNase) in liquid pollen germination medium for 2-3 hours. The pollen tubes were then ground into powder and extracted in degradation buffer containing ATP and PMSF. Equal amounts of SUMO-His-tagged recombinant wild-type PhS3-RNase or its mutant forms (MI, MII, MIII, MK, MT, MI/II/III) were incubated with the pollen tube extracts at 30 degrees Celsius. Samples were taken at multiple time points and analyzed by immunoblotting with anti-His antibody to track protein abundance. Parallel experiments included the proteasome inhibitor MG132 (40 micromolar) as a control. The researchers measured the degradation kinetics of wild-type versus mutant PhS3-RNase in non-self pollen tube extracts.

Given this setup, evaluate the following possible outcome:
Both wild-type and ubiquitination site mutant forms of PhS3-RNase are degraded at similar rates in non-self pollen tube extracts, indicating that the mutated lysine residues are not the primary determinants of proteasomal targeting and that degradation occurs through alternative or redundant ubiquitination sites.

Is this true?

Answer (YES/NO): NO